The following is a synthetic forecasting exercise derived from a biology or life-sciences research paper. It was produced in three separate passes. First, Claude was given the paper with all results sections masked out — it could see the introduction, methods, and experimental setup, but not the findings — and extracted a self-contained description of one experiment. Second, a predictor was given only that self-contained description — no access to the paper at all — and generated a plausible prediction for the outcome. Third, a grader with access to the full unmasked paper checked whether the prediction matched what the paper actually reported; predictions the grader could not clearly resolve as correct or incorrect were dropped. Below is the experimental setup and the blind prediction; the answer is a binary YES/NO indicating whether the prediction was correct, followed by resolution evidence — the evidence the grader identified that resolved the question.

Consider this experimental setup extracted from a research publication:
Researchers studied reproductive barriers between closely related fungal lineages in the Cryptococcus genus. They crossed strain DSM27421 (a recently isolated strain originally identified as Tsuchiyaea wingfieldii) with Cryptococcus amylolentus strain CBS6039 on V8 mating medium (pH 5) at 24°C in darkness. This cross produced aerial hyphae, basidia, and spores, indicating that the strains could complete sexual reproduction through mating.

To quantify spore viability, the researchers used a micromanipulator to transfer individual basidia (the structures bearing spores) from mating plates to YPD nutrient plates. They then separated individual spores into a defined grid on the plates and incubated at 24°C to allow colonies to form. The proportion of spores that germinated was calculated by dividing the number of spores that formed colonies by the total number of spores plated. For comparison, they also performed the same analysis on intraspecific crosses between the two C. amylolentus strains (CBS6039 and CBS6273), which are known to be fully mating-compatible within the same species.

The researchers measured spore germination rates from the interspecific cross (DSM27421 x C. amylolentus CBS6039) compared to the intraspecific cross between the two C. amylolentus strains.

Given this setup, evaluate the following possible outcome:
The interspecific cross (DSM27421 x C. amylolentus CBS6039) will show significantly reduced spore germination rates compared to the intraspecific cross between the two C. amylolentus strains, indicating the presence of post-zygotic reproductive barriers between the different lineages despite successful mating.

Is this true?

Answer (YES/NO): YES